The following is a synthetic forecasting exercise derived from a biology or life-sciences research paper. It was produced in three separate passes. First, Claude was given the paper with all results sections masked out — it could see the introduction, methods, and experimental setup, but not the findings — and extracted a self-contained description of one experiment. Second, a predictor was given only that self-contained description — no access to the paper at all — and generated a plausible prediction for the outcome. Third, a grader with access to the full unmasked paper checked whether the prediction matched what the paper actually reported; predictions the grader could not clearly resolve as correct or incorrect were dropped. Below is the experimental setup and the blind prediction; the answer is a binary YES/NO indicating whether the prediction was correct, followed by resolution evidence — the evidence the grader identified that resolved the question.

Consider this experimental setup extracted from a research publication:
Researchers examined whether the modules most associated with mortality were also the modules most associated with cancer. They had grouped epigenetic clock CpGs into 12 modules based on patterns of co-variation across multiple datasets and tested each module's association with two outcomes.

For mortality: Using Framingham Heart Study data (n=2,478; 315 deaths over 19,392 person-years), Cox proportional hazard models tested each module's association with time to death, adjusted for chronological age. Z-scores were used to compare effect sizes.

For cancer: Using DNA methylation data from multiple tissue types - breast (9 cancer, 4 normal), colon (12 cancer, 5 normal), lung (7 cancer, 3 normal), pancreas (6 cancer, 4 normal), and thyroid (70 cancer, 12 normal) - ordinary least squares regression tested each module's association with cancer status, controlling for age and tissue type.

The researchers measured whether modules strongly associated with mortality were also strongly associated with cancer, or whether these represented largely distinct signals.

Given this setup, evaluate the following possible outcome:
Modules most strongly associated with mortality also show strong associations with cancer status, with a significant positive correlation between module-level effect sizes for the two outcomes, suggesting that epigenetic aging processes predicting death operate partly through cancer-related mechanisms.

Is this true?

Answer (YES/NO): NO